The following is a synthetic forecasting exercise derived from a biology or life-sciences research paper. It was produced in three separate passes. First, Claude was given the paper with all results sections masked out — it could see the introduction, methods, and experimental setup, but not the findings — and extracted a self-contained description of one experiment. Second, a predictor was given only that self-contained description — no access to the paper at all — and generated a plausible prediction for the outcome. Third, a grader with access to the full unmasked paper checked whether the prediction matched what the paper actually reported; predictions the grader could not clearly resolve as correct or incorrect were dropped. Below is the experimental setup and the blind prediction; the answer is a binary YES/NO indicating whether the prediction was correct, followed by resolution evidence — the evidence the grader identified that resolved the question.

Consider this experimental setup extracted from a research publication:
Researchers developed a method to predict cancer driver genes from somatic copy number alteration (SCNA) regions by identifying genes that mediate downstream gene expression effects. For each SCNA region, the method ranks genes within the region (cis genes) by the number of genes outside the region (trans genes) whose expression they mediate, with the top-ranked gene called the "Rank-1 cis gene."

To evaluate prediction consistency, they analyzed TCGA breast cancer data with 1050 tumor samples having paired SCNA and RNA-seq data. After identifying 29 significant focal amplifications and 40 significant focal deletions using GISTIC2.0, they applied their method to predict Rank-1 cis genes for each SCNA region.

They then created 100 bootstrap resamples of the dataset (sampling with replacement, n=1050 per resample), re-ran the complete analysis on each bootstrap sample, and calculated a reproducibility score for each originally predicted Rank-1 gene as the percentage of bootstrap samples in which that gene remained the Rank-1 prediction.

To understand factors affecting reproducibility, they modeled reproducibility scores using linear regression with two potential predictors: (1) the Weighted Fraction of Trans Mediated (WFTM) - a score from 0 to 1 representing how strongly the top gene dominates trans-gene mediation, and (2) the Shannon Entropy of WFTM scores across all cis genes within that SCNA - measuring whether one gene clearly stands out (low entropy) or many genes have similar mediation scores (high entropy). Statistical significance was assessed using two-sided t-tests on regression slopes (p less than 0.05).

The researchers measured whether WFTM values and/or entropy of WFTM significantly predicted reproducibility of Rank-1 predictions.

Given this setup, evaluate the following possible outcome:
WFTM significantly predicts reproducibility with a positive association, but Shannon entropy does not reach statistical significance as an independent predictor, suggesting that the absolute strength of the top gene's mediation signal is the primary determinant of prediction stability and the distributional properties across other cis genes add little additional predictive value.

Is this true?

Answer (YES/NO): NO